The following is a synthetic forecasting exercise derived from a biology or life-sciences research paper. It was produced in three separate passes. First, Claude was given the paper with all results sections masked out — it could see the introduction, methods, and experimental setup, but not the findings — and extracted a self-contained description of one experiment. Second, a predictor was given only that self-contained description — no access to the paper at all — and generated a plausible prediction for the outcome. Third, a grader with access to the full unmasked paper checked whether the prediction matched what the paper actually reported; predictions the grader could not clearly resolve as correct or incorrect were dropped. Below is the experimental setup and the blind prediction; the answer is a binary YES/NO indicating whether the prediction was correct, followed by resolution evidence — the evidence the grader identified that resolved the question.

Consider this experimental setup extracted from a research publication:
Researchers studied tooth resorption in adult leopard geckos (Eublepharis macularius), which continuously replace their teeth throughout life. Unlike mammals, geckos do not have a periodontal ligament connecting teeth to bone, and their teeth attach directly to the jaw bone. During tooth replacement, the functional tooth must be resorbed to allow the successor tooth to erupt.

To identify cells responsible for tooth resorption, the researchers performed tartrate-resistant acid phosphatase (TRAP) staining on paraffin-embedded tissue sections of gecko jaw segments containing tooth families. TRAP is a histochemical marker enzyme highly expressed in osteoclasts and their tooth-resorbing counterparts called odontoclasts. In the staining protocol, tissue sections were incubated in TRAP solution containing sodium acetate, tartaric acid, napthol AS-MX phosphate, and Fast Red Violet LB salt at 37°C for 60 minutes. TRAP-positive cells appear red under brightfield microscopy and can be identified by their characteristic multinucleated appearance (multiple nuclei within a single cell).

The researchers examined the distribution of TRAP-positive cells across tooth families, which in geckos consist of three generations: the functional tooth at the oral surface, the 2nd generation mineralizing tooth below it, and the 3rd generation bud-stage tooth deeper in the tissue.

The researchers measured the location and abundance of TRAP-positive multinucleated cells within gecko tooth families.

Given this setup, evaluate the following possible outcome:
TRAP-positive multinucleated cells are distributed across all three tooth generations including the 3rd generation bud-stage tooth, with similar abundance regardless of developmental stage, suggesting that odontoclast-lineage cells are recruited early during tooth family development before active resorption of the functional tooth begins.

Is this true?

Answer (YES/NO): NO